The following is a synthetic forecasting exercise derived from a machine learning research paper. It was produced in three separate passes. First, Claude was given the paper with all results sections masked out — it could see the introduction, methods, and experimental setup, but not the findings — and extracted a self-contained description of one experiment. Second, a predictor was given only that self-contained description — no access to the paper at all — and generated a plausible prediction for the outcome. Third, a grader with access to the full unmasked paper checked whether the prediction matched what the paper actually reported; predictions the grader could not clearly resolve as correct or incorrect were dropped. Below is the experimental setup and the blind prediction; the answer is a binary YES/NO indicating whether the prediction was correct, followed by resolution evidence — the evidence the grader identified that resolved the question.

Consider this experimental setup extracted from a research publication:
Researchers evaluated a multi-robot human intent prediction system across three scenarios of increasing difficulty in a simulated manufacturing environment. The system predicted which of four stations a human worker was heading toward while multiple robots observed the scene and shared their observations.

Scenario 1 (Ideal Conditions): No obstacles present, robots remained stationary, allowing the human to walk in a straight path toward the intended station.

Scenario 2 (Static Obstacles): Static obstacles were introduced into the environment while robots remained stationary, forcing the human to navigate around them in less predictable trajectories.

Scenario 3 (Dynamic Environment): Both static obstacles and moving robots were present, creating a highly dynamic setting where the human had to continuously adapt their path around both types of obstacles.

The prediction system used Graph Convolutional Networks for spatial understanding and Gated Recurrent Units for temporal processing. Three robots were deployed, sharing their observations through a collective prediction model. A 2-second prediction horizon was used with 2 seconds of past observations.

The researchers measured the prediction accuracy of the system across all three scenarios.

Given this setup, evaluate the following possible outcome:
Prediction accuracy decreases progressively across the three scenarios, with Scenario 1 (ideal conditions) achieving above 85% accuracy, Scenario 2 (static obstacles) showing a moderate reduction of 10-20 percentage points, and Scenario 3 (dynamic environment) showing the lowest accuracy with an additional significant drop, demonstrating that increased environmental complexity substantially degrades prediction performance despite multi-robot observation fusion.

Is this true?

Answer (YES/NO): NO